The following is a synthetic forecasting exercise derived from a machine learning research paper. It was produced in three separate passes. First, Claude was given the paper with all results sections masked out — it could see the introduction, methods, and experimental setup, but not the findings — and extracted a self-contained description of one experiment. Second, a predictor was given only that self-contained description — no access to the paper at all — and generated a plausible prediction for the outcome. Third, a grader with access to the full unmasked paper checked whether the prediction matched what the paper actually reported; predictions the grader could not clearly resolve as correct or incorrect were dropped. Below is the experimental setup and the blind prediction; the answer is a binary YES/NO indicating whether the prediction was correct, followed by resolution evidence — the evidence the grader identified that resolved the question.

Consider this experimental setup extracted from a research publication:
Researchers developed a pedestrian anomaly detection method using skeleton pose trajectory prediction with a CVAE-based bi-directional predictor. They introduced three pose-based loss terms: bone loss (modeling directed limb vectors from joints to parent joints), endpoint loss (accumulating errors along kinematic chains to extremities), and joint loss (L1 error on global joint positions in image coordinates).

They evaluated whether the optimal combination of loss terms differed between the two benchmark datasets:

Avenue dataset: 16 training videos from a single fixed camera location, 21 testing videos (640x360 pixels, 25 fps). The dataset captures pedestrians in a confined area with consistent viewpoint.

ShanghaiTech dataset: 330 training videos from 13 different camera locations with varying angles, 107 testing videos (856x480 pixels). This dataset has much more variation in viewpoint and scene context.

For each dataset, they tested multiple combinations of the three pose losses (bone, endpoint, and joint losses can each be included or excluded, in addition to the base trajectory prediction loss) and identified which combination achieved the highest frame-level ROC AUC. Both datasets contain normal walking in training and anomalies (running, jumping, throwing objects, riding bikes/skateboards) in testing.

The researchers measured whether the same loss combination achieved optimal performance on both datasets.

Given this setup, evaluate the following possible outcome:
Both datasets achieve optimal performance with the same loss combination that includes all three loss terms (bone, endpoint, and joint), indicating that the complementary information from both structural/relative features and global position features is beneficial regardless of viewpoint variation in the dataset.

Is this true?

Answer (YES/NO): NO